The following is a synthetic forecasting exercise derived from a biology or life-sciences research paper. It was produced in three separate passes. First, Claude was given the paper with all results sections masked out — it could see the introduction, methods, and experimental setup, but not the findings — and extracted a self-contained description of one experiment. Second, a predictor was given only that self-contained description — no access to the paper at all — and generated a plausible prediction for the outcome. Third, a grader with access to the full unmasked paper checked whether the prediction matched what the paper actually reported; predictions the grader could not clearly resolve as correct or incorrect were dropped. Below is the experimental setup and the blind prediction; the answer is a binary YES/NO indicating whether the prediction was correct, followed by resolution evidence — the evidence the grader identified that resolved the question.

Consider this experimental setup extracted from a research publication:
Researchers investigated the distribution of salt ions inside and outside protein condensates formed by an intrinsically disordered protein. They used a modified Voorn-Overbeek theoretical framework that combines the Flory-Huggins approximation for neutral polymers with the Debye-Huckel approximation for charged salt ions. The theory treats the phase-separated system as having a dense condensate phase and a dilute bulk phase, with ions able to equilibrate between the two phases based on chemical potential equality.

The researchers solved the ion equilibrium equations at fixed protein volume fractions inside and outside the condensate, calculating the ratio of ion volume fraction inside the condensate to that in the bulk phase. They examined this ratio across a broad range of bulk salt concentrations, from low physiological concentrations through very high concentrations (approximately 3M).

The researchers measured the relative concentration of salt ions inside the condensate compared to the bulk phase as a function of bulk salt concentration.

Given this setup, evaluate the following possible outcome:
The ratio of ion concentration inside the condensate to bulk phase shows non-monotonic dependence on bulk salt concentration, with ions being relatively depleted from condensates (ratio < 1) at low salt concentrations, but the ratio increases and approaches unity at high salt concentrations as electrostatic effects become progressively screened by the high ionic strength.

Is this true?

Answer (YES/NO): NO